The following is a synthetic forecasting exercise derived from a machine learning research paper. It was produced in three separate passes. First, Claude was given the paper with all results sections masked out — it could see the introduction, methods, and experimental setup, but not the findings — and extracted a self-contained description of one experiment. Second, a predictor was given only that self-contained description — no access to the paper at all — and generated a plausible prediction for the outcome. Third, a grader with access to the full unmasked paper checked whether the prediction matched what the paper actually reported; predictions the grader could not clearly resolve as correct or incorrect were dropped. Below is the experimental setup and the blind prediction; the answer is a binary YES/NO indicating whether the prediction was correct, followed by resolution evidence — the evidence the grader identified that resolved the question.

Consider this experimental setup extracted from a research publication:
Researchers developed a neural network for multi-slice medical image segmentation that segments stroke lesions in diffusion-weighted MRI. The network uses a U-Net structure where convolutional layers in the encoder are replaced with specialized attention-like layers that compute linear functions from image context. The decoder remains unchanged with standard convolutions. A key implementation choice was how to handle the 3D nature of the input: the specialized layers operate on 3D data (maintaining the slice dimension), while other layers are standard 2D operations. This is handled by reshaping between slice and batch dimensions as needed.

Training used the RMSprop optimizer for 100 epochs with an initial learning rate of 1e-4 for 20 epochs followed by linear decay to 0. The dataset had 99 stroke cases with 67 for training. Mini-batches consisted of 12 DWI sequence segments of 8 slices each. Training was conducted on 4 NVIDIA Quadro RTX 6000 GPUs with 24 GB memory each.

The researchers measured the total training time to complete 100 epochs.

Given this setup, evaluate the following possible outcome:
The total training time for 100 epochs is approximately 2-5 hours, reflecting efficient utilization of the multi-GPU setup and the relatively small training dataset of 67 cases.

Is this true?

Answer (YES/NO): YES